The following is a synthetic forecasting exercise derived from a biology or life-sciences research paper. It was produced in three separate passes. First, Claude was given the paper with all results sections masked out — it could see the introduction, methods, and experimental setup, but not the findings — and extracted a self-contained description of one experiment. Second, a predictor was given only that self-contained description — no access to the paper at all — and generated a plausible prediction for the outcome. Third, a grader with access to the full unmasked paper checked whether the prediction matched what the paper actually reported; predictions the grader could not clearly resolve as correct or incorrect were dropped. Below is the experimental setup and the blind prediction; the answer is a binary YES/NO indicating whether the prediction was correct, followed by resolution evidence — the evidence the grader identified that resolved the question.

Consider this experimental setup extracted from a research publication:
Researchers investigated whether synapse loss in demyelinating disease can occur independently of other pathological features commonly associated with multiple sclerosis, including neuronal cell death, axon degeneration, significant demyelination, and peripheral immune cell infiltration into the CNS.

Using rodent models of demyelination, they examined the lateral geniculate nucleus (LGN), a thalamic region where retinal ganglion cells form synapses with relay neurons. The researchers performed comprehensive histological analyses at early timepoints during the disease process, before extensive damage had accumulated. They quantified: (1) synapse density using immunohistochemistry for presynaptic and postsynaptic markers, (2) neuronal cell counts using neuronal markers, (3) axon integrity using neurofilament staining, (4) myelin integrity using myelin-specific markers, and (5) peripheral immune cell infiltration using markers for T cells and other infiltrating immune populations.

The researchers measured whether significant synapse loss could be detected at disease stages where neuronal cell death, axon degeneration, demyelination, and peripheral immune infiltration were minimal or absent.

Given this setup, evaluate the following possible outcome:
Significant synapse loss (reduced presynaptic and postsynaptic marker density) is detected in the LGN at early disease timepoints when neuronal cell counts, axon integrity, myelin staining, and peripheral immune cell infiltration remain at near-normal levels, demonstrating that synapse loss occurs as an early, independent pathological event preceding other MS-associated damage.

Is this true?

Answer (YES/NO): NO